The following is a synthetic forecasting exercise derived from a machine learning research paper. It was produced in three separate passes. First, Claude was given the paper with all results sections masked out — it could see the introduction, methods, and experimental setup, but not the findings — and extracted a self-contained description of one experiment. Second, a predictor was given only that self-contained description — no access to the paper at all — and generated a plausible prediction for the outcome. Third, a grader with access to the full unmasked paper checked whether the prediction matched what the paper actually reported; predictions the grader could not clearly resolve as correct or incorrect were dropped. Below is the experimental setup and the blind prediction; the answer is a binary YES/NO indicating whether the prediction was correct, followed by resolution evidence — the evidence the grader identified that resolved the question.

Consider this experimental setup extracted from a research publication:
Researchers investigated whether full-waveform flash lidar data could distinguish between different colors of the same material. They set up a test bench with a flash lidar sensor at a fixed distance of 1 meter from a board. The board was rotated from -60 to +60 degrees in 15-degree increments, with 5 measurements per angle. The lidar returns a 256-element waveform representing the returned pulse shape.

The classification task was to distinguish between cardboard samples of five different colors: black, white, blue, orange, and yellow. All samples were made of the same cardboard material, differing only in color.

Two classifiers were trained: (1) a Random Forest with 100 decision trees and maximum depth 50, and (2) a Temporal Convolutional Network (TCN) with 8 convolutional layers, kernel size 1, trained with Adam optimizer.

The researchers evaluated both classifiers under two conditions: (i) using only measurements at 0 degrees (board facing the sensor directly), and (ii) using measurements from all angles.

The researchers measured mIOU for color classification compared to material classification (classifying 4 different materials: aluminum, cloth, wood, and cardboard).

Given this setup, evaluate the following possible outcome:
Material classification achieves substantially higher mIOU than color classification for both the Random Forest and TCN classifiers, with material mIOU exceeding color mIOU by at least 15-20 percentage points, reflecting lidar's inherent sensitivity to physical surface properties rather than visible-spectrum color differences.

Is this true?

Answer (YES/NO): YES